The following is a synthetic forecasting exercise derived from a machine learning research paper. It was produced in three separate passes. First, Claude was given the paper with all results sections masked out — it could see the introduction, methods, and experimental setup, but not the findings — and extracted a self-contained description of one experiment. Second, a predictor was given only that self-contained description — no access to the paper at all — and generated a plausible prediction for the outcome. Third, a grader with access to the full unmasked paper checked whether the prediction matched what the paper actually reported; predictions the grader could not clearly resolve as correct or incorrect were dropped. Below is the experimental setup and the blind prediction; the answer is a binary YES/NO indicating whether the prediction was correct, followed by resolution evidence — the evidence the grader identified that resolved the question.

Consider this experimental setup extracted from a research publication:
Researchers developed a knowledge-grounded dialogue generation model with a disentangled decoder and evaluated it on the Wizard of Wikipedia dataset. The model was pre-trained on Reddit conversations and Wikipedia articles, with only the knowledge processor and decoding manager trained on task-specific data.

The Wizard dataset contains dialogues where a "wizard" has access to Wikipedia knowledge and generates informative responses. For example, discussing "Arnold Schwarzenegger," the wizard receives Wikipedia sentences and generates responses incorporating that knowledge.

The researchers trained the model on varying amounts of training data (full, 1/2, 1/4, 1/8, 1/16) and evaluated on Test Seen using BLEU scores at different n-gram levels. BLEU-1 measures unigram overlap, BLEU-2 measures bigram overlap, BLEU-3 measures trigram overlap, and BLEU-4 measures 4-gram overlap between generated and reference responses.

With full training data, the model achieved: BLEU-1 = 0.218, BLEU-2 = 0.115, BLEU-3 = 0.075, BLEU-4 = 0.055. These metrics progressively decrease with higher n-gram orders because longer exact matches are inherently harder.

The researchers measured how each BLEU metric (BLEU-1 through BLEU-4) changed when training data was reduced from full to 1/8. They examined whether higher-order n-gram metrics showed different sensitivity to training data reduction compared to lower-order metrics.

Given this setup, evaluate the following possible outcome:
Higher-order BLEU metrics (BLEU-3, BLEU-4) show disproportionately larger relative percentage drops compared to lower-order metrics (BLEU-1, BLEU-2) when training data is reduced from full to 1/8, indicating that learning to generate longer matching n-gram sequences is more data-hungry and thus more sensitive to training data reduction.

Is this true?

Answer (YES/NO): YES